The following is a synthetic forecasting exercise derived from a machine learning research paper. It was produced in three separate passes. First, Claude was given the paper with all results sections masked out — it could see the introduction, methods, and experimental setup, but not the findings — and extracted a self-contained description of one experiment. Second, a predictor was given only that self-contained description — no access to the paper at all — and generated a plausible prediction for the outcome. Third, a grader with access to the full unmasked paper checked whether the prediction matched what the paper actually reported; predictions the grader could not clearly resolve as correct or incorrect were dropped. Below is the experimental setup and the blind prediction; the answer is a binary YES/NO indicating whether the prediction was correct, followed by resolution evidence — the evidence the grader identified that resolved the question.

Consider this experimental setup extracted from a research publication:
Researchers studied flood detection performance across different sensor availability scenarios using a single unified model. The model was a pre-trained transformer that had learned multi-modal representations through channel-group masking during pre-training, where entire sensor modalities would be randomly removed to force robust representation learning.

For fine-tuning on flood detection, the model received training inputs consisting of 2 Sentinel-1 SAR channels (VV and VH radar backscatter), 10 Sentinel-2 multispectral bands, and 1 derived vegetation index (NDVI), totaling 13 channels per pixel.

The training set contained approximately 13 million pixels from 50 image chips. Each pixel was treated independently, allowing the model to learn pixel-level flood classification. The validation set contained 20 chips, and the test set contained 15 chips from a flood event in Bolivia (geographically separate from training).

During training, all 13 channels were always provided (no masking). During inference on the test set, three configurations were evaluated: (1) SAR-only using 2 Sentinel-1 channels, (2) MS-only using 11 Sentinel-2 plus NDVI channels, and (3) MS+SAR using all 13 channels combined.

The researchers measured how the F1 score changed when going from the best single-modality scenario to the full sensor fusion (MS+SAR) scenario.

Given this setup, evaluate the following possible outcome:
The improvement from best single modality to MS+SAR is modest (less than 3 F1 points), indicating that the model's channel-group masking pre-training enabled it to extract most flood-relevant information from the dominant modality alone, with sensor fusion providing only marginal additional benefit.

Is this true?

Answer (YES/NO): YES